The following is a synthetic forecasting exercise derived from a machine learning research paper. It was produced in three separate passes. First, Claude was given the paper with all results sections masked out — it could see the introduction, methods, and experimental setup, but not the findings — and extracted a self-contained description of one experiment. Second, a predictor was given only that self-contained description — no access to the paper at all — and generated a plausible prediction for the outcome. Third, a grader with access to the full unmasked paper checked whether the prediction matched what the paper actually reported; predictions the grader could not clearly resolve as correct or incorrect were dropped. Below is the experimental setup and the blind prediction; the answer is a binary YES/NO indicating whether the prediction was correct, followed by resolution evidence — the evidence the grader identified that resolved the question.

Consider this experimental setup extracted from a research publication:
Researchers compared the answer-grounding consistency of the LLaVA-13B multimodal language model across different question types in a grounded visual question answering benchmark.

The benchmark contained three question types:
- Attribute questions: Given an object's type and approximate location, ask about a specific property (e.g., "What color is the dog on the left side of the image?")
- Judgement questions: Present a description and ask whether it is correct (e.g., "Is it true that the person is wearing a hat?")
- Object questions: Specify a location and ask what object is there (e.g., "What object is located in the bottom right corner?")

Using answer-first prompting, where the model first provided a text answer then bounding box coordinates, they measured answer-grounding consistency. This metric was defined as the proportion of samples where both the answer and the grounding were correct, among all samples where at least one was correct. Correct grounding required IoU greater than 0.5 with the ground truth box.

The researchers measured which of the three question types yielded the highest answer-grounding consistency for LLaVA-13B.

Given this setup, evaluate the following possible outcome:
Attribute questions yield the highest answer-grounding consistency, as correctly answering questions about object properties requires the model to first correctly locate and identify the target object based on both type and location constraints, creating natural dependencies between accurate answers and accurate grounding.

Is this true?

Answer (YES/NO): NO